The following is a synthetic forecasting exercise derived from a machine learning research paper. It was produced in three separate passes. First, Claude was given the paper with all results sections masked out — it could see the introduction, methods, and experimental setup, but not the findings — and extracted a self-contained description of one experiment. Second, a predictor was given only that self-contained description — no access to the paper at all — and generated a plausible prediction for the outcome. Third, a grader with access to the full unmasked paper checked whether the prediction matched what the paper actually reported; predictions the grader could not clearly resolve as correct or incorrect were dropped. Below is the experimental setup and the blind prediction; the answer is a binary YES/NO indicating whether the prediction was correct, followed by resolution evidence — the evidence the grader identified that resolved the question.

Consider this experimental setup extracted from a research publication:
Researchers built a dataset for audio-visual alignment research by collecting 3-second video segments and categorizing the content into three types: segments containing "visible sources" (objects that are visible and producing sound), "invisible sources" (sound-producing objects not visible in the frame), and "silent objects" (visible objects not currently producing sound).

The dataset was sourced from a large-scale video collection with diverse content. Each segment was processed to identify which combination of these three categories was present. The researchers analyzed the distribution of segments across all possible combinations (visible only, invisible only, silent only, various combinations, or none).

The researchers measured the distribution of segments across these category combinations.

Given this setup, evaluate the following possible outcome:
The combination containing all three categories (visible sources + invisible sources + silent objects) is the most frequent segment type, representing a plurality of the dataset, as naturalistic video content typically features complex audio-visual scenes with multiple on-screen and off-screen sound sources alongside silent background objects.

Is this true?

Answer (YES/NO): YES